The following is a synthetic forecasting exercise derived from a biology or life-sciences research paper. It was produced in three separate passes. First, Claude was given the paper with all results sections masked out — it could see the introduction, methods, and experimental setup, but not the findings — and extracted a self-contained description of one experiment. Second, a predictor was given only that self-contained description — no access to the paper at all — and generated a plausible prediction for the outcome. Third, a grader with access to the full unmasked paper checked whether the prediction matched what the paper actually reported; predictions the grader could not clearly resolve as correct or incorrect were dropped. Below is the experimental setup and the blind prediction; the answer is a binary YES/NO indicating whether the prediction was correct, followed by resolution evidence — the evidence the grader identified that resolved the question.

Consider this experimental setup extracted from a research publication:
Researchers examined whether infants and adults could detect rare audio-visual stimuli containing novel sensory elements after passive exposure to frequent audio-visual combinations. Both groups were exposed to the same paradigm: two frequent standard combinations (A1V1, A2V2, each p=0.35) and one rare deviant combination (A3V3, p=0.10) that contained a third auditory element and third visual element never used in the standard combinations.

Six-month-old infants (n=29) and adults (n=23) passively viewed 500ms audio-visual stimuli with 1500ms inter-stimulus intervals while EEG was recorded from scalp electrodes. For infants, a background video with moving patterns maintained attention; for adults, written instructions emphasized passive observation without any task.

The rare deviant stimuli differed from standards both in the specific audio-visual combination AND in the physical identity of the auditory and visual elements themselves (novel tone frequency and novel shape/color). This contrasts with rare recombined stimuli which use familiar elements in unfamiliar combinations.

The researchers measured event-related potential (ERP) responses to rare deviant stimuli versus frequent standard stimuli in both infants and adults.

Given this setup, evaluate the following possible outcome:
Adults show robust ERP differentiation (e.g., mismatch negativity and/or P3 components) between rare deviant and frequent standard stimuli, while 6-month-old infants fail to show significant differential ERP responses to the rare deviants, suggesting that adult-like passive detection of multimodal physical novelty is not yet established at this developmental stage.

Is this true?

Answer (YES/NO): NO